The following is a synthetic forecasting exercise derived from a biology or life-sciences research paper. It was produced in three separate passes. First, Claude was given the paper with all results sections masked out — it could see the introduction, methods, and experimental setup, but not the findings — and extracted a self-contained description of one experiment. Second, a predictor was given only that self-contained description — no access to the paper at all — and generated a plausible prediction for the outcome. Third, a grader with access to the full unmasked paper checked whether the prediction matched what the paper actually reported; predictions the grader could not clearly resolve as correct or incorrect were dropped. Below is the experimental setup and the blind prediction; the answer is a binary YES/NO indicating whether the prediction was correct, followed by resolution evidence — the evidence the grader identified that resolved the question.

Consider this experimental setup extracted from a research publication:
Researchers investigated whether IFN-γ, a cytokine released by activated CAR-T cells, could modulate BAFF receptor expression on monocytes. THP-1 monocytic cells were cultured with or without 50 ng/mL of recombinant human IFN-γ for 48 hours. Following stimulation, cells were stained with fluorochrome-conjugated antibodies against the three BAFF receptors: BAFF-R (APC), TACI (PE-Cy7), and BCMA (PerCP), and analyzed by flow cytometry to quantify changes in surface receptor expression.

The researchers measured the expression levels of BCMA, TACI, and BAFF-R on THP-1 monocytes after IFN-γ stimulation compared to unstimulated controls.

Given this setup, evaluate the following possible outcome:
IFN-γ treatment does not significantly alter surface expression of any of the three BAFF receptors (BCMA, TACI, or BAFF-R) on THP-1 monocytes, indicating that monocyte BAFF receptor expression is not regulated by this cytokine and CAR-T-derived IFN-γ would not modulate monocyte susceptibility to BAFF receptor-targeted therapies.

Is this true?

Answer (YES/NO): NO